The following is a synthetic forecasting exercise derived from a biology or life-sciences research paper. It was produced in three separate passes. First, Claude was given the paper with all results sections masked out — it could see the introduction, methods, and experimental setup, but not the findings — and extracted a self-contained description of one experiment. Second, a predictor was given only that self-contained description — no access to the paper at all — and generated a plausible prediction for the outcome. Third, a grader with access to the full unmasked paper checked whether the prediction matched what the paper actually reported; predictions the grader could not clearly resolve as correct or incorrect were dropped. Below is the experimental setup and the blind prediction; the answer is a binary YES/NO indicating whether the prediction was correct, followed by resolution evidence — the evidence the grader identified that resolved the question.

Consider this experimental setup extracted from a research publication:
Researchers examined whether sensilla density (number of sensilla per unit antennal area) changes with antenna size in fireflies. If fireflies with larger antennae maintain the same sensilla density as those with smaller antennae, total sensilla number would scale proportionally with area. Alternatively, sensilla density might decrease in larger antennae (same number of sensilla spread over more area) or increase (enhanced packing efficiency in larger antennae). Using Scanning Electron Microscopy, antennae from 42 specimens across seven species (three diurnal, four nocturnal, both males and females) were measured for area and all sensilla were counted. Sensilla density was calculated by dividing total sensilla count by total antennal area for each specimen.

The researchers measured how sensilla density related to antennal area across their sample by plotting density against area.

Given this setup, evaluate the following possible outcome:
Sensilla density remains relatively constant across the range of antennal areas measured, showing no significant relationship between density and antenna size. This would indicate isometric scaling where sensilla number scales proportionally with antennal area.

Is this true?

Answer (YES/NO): NO